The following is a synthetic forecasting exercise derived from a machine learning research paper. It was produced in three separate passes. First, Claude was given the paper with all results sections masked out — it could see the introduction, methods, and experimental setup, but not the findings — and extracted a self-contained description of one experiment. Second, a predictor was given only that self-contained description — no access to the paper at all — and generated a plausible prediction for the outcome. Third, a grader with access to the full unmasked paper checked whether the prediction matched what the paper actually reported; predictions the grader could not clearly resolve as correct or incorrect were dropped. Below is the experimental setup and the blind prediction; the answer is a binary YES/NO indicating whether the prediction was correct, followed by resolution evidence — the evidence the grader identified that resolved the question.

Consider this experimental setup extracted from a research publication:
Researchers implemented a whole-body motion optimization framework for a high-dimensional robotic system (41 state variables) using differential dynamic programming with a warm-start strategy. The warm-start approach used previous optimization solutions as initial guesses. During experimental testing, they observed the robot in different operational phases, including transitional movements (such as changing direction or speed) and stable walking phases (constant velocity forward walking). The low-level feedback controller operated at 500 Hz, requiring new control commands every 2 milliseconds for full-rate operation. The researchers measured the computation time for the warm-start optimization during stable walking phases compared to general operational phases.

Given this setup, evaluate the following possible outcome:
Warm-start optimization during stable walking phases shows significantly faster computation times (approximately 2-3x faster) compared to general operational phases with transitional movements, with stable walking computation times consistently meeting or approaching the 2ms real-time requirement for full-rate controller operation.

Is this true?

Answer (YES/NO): NO